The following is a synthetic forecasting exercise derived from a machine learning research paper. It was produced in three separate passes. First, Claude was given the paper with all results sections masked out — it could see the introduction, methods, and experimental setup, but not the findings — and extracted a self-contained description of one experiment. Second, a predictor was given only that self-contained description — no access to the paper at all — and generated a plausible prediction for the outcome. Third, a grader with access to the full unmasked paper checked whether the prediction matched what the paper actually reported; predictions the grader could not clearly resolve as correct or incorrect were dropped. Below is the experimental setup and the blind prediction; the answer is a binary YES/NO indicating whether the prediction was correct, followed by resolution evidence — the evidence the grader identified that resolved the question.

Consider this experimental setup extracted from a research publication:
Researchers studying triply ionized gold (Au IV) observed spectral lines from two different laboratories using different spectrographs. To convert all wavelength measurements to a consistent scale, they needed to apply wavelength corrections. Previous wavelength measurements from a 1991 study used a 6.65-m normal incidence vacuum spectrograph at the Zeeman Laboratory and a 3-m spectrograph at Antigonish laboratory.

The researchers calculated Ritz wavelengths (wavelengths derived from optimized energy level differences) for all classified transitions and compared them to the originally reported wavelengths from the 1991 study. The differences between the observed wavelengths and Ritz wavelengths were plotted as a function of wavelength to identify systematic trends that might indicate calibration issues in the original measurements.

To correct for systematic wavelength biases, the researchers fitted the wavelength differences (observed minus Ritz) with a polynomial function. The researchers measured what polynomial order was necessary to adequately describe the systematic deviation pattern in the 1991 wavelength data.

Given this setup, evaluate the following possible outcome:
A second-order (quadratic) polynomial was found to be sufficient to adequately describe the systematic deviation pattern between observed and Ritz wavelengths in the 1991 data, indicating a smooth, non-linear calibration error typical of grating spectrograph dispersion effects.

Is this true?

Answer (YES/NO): NO